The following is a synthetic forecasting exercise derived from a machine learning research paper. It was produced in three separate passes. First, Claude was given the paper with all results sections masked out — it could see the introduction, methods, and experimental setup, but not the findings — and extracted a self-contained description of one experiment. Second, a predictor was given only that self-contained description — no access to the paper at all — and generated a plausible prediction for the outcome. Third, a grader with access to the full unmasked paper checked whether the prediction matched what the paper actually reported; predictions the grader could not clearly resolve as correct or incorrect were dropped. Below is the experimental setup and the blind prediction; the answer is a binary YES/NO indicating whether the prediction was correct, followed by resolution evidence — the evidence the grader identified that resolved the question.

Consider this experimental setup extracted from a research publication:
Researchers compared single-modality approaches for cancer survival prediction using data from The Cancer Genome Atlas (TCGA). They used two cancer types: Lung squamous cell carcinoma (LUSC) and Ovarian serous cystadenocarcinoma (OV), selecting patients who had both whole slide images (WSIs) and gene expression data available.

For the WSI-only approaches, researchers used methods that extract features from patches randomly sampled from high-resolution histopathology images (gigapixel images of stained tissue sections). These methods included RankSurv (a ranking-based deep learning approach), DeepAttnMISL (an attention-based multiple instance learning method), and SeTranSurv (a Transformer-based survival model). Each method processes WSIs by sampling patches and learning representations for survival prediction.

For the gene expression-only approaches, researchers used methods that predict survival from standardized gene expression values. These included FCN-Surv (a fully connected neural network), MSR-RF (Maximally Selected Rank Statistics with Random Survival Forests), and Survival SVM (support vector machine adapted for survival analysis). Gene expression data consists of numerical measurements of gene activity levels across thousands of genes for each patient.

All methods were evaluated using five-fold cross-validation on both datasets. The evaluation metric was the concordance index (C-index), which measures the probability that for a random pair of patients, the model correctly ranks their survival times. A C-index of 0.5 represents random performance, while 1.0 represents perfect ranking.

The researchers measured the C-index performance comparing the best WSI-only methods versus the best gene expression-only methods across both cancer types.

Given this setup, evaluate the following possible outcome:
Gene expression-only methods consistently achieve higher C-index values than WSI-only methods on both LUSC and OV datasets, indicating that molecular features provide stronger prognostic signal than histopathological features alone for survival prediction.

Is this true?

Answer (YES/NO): NO